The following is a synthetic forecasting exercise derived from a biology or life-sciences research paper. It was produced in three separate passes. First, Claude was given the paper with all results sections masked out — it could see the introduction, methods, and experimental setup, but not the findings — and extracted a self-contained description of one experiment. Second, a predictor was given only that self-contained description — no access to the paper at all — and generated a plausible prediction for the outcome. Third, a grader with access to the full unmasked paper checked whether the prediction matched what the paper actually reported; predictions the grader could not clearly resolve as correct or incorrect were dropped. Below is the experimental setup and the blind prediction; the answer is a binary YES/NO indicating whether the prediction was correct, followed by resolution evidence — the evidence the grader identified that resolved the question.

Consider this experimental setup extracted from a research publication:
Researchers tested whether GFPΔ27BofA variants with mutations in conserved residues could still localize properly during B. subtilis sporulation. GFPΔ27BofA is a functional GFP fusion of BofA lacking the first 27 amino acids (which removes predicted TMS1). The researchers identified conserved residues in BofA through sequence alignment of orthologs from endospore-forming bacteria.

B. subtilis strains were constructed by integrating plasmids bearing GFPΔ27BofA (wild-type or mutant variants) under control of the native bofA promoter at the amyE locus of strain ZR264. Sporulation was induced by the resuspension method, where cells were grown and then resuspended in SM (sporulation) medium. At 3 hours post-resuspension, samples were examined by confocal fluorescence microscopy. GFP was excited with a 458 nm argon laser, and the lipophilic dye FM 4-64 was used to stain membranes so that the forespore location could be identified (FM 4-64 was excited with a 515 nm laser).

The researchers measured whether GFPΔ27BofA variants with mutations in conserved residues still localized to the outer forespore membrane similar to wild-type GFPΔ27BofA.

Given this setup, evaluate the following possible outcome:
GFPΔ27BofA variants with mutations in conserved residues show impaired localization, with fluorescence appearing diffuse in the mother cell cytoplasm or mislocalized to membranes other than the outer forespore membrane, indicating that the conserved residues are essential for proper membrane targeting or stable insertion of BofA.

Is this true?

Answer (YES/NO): YES